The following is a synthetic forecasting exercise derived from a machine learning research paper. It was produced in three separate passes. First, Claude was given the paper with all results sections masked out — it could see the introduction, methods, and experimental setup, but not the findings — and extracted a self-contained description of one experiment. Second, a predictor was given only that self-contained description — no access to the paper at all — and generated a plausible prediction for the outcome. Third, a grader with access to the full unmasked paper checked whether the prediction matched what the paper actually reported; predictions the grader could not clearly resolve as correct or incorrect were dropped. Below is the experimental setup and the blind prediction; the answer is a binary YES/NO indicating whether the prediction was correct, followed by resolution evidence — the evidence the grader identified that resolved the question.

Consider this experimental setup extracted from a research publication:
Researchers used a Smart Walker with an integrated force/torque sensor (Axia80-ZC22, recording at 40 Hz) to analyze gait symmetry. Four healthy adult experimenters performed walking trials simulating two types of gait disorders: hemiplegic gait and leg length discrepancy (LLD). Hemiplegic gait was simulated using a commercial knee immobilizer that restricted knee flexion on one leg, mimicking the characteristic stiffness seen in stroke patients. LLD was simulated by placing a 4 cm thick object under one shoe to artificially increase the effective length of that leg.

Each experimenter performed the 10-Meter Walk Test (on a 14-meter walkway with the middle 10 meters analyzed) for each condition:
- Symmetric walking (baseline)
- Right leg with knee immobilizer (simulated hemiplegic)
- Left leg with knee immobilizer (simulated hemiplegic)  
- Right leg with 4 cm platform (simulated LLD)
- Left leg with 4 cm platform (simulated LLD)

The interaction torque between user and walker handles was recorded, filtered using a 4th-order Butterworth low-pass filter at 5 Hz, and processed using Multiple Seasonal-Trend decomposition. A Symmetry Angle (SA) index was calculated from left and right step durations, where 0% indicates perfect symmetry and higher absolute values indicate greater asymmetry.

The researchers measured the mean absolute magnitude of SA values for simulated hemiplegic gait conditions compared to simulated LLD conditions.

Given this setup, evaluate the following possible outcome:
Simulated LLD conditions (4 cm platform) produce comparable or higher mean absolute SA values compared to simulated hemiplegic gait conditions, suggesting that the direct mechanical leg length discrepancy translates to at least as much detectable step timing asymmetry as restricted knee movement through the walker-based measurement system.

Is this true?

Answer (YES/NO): YES